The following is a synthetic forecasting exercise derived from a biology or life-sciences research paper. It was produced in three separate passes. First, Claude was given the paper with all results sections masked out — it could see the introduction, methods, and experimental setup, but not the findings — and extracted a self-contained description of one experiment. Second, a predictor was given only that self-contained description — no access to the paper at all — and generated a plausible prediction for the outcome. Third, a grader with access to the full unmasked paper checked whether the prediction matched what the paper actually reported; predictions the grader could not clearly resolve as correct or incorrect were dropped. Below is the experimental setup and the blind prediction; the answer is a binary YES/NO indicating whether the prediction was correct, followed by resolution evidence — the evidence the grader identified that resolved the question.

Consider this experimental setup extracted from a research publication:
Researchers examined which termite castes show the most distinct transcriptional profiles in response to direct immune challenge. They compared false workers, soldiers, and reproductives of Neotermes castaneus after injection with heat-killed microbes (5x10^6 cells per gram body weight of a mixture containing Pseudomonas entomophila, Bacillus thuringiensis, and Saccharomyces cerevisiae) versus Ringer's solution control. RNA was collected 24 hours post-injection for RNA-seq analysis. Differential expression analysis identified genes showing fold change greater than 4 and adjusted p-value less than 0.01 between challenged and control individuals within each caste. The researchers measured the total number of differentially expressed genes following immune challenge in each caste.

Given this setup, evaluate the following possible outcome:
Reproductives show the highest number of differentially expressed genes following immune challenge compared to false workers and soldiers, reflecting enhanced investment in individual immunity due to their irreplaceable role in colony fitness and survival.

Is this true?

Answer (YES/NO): YES